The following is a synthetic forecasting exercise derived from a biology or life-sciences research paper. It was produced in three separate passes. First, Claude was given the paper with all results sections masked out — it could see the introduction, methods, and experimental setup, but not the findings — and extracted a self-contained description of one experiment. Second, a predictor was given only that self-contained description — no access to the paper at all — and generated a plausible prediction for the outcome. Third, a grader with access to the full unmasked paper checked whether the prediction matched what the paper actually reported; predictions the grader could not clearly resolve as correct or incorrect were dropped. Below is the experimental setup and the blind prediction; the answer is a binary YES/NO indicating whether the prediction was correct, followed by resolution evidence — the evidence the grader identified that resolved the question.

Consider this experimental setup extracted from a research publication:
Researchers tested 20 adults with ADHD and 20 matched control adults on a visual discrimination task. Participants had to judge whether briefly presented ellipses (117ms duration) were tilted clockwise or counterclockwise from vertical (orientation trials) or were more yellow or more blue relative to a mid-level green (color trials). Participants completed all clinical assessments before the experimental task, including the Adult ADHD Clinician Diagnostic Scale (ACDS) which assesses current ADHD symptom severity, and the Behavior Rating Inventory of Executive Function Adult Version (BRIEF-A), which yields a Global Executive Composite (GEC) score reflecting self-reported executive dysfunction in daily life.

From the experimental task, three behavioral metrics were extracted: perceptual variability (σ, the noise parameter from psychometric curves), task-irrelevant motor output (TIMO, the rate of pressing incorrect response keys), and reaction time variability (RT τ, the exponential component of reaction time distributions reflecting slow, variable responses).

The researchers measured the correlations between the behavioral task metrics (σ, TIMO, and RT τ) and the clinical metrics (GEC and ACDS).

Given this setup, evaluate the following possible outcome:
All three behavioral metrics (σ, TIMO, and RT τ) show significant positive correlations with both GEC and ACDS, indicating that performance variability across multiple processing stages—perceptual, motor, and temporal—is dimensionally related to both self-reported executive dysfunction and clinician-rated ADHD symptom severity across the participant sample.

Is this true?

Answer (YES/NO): NO